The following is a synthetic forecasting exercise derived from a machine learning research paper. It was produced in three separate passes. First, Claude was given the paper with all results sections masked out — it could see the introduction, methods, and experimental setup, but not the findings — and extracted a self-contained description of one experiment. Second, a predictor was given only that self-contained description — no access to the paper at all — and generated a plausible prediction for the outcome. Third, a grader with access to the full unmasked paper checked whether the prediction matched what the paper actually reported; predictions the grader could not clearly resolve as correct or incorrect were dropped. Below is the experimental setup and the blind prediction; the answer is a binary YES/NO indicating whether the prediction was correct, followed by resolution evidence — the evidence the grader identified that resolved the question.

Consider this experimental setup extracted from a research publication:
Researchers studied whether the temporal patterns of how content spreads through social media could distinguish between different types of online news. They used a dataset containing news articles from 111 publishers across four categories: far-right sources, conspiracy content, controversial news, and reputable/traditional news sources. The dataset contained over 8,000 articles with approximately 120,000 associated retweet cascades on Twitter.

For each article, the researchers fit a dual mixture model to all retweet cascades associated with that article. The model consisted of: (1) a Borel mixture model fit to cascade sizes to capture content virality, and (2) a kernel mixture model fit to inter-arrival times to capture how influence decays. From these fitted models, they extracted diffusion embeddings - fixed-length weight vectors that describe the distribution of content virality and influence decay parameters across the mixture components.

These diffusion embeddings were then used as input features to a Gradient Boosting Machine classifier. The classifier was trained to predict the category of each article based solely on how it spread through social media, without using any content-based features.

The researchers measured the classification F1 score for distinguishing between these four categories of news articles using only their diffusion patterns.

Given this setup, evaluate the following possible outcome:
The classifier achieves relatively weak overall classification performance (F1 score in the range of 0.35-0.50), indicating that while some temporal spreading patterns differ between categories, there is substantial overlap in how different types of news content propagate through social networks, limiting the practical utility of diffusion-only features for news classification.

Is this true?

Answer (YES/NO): NO